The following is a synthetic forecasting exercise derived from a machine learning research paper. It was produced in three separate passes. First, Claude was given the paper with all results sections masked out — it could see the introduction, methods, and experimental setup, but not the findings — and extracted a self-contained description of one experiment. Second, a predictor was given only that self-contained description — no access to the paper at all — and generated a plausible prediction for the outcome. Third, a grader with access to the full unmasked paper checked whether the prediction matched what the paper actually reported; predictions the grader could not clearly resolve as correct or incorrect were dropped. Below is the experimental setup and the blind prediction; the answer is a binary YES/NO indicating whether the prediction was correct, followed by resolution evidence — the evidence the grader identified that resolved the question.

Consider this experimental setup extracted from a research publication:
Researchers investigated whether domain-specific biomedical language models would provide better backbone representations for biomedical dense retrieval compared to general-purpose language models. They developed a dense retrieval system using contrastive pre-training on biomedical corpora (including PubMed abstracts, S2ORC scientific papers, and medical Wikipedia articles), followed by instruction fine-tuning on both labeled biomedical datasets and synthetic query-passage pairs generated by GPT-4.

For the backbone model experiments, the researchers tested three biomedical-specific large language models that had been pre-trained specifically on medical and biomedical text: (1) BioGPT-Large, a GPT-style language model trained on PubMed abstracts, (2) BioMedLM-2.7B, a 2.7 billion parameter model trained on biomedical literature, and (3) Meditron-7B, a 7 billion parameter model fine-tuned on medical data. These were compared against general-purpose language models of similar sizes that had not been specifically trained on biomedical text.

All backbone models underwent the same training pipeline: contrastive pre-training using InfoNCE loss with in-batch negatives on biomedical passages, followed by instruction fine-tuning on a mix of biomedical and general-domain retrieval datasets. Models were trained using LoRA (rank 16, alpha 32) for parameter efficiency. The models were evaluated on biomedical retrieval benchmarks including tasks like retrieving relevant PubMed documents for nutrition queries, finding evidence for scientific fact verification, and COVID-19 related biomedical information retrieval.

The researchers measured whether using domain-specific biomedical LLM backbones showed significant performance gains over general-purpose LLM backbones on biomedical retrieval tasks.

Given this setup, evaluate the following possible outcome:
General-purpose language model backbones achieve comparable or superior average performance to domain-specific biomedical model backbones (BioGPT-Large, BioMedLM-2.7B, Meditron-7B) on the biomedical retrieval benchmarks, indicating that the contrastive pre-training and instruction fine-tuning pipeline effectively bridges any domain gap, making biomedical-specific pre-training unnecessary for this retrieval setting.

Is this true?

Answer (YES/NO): NO